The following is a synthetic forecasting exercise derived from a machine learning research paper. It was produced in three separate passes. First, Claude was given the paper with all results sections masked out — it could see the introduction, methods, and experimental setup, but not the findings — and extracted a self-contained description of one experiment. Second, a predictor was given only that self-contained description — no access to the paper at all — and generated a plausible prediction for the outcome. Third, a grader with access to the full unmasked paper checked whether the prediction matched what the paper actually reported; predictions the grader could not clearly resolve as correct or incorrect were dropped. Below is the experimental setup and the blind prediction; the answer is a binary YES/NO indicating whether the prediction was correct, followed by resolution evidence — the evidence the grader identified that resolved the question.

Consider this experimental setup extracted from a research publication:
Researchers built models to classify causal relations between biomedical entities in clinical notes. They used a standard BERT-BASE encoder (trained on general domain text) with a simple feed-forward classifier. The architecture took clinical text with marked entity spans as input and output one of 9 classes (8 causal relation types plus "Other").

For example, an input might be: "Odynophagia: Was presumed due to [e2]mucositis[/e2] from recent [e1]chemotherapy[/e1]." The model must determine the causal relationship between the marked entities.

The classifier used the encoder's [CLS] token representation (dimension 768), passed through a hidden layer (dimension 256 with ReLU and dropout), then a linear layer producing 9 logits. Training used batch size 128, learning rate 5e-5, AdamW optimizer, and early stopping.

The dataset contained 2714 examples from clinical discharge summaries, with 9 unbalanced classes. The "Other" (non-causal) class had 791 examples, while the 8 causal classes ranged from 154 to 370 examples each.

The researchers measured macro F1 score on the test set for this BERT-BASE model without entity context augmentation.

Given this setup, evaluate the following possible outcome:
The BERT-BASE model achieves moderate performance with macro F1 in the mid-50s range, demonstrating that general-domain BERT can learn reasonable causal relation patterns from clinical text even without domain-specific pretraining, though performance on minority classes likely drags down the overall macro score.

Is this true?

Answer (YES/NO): NO